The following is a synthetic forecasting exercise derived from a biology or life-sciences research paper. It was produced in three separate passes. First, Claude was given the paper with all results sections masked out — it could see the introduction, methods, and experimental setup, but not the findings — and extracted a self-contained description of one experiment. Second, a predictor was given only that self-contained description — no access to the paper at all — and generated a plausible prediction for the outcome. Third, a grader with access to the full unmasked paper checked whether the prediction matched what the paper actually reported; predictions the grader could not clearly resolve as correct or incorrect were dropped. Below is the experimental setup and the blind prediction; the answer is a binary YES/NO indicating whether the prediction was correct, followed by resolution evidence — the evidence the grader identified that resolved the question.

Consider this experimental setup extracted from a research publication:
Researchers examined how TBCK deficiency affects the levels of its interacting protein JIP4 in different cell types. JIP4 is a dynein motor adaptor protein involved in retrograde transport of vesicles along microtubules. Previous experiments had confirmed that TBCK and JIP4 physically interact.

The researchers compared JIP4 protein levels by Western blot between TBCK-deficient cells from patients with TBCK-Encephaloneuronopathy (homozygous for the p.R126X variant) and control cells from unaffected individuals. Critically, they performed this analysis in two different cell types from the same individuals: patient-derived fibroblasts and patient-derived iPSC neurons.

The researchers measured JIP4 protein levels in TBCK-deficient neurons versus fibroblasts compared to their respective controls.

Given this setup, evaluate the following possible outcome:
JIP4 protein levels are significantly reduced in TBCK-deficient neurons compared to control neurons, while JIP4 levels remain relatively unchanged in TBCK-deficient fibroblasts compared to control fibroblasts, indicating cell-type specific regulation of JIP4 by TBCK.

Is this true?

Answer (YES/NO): YES